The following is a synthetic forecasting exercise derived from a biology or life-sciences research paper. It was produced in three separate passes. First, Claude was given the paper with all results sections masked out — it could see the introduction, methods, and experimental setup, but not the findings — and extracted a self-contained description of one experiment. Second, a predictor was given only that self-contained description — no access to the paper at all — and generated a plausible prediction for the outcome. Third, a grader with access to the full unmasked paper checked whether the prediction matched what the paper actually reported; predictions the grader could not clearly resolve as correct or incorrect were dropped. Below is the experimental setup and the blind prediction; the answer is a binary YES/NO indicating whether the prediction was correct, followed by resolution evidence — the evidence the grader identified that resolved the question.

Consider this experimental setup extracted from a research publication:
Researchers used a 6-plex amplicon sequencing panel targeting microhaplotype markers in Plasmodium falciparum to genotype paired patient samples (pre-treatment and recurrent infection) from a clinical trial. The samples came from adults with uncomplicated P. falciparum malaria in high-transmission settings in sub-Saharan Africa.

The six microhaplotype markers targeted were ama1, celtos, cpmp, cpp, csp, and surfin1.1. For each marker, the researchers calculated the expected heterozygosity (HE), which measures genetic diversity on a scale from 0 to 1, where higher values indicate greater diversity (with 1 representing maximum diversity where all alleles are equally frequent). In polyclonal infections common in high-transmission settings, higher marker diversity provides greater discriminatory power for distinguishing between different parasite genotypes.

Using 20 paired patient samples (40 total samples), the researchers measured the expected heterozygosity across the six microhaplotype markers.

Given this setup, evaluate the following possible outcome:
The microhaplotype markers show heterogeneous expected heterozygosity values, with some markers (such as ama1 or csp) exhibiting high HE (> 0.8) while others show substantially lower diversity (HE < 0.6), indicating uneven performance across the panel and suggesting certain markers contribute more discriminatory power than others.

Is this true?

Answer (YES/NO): NO